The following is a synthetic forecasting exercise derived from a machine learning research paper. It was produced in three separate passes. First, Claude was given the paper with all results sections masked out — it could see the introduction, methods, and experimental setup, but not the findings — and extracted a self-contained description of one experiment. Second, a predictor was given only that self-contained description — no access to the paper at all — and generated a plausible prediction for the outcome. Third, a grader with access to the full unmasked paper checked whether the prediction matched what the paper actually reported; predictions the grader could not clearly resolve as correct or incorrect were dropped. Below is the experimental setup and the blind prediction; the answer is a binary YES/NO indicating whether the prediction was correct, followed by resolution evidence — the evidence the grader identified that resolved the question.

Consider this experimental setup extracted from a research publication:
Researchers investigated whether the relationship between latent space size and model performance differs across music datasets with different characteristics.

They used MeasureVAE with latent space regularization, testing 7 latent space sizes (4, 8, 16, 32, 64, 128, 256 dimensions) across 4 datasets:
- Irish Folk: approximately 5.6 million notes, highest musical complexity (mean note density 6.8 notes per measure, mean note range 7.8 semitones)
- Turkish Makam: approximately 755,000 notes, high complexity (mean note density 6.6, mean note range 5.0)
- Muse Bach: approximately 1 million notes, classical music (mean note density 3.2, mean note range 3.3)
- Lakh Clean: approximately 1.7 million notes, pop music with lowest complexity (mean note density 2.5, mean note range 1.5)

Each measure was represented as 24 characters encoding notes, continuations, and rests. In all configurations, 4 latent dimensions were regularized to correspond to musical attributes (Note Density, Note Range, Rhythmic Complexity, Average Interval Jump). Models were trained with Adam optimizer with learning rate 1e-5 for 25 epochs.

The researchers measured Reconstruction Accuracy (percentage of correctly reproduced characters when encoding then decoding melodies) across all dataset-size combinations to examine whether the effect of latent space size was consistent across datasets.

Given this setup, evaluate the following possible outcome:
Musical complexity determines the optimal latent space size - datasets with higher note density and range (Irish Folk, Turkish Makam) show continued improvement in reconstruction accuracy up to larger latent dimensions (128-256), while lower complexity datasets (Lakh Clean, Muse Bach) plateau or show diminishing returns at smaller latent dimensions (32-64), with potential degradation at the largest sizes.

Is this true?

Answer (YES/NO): NO